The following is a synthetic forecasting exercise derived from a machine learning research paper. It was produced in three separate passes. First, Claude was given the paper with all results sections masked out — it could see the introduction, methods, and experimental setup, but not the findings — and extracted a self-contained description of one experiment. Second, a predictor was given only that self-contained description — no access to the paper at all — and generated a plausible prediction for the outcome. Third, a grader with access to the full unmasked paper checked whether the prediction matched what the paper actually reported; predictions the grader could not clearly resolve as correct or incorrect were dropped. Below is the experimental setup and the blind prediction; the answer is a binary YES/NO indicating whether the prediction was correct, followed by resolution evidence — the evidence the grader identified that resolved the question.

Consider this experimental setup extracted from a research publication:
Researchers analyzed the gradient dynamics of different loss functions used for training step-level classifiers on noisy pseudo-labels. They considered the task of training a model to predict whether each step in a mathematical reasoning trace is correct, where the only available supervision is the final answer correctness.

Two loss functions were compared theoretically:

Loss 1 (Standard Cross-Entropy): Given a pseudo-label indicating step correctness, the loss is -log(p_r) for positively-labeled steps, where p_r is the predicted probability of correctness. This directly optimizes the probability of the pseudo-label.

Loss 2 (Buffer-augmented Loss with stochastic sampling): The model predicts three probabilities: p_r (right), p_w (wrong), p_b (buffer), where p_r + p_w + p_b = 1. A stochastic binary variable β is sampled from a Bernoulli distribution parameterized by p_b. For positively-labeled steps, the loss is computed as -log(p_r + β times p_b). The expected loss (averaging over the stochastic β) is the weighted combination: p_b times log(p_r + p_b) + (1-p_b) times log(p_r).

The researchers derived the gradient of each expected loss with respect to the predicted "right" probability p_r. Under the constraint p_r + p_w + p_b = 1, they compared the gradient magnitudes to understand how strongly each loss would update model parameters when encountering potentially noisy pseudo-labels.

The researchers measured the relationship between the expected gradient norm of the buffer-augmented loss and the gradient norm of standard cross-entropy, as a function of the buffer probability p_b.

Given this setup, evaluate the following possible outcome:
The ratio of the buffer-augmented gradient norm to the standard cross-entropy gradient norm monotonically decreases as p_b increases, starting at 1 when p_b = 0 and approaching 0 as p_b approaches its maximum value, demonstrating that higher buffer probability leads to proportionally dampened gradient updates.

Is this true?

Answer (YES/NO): NO